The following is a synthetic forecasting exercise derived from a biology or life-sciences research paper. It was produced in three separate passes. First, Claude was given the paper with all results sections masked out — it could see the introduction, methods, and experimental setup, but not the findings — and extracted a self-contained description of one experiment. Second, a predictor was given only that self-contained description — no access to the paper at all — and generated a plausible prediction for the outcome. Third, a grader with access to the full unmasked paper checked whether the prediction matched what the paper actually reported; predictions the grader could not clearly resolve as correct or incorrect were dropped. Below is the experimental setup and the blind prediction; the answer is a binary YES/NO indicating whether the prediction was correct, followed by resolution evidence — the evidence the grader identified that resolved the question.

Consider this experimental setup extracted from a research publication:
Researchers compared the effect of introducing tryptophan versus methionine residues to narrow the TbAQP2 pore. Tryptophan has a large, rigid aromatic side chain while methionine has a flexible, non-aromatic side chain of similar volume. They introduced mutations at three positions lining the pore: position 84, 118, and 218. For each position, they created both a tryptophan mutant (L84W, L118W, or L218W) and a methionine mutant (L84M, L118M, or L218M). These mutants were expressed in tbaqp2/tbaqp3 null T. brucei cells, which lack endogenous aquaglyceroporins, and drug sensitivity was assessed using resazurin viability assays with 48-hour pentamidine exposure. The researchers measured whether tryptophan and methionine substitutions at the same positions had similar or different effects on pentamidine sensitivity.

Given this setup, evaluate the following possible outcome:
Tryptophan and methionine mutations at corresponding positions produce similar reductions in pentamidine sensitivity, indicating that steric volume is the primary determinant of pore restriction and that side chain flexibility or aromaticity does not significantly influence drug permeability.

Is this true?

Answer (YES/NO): NO